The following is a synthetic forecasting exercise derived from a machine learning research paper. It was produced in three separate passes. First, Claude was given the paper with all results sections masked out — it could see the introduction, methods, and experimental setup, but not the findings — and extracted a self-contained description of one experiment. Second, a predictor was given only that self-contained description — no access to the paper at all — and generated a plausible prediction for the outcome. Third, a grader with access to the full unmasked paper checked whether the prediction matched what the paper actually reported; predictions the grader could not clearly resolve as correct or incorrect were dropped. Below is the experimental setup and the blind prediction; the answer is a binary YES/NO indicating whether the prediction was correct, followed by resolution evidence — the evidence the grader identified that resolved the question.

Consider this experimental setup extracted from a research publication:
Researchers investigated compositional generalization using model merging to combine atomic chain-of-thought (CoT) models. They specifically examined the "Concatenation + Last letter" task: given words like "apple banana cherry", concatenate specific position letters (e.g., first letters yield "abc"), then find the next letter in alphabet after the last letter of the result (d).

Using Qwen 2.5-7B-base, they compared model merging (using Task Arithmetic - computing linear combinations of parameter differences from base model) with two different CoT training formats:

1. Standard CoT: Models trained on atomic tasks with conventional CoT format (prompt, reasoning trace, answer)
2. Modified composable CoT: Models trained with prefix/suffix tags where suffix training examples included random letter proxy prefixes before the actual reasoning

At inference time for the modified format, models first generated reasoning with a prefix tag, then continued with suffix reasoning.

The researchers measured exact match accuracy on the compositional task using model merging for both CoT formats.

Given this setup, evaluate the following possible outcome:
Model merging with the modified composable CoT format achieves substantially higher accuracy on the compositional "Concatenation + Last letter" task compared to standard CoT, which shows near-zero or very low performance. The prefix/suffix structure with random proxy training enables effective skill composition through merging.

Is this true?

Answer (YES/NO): NO